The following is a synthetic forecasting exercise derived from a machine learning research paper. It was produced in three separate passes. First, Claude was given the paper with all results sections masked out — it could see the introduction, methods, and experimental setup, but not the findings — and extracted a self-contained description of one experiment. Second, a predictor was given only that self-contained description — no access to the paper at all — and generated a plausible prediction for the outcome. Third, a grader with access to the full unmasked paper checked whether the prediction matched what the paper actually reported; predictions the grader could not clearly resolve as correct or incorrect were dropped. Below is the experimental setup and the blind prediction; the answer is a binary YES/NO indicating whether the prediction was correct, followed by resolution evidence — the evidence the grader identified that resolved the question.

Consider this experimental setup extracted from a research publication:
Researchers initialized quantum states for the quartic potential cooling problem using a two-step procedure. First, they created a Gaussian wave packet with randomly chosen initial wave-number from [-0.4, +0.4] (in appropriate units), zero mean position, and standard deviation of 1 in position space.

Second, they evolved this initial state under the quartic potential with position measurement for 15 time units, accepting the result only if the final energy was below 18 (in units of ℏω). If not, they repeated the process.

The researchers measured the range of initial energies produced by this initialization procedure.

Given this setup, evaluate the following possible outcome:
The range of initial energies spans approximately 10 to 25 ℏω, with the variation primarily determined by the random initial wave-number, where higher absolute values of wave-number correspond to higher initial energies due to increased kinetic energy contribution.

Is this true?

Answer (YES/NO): NO